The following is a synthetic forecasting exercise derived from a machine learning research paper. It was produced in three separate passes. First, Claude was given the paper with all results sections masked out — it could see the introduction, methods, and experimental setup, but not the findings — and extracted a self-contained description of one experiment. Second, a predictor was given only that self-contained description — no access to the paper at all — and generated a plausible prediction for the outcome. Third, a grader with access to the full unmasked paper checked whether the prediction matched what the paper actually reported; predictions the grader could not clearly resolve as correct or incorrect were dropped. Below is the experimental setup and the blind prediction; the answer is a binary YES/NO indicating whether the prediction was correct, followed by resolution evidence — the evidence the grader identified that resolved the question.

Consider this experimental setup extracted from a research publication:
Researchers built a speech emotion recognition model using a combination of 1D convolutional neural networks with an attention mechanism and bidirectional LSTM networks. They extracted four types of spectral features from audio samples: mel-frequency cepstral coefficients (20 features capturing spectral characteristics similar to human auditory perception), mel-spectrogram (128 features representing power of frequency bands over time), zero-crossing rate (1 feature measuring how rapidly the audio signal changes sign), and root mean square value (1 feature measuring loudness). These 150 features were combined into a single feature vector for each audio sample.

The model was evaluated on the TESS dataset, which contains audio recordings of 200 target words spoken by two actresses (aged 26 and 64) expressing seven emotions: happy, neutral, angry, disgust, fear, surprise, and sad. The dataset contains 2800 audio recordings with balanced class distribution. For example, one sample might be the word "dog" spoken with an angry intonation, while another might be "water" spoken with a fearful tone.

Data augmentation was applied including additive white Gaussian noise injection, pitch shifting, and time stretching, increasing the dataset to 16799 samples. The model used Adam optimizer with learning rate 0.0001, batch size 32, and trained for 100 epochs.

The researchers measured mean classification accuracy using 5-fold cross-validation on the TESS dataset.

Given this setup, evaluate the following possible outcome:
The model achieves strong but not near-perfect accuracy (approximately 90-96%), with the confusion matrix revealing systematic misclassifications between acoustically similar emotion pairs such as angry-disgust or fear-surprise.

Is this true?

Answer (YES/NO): NO